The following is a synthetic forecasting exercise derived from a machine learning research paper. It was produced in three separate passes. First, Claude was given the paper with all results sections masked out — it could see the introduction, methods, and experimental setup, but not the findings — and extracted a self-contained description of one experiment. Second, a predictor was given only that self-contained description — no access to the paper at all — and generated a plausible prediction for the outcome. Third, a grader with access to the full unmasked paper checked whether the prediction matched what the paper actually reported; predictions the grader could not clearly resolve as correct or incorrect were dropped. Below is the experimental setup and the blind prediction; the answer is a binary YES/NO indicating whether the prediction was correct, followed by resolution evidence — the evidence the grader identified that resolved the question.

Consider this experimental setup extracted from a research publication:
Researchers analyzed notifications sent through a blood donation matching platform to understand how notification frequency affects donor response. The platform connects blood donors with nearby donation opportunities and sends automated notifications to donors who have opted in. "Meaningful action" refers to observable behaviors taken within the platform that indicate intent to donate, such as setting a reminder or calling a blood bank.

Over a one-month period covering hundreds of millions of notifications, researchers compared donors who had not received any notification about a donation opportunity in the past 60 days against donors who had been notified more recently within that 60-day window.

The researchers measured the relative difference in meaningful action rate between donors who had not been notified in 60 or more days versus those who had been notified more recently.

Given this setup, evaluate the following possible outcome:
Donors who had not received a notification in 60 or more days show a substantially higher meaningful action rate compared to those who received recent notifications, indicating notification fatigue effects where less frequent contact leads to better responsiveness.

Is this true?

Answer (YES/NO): YES